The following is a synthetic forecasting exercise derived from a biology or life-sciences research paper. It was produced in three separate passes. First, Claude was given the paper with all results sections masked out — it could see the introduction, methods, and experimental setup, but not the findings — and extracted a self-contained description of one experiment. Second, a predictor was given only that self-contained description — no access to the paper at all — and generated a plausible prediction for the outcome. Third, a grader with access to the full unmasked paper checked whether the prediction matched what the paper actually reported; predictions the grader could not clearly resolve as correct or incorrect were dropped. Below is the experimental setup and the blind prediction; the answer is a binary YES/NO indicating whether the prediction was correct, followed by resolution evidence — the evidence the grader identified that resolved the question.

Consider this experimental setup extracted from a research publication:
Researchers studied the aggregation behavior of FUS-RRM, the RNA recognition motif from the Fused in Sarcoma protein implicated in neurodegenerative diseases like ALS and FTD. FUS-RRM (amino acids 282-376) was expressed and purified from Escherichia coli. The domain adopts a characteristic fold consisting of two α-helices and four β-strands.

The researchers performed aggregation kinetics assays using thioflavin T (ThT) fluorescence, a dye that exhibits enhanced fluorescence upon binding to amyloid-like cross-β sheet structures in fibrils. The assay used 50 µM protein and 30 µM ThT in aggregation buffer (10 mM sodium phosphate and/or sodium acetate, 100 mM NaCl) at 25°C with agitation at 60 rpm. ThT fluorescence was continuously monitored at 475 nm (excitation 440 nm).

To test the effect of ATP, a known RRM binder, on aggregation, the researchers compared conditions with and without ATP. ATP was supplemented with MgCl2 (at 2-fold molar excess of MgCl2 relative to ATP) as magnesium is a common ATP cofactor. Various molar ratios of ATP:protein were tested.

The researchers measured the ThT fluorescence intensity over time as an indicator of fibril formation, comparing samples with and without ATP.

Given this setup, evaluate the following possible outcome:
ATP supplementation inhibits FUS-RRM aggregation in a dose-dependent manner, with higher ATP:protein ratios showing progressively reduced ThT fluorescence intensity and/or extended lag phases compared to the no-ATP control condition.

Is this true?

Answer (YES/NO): NO